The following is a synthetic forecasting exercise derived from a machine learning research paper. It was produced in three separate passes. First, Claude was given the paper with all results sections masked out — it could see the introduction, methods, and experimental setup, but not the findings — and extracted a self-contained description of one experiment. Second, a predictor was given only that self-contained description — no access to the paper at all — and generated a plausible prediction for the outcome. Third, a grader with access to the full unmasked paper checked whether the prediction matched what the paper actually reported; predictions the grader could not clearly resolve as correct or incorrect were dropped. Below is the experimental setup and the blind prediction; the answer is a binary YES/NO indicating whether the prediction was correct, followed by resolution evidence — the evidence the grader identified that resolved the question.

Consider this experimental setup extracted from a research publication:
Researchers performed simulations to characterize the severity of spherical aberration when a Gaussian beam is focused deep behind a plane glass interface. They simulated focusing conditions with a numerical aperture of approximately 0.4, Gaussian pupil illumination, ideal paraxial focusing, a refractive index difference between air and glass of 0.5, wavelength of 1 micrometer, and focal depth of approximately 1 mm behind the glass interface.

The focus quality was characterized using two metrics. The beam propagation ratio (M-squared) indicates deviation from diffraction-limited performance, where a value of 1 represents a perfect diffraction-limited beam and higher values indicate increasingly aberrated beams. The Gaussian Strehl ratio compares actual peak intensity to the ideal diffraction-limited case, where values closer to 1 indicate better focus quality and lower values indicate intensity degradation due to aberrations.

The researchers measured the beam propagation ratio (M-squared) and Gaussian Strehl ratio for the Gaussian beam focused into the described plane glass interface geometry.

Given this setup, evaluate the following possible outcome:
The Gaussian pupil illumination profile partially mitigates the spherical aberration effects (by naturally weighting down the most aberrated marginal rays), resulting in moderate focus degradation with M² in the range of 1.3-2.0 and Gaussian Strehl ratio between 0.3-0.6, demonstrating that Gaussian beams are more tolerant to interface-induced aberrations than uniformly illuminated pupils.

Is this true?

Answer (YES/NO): NO